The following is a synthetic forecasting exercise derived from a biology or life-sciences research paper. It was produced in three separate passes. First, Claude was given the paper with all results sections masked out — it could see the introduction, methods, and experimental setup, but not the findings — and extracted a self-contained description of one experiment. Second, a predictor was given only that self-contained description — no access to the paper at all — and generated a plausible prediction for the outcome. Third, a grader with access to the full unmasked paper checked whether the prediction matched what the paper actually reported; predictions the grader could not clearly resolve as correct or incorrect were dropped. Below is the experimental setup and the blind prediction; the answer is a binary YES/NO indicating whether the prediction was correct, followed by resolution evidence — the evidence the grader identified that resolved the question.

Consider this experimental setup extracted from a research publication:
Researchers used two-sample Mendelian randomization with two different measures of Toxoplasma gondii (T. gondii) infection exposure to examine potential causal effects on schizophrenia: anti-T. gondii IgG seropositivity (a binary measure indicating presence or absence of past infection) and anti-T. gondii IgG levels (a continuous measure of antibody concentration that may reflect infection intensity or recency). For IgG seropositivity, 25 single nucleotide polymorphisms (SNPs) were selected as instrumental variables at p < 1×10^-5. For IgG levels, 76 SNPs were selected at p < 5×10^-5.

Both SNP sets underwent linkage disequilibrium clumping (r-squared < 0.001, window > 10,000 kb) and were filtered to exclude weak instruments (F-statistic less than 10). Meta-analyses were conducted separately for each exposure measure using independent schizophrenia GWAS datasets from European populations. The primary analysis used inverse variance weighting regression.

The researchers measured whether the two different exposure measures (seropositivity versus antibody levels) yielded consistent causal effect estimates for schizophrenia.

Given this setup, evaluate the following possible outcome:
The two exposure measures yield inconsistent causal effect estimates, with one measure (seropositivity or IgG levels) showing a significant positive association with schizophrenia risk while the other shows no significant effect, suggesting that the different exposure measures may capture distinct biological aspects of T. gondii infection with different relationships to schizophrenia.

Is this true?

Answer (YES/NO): NO